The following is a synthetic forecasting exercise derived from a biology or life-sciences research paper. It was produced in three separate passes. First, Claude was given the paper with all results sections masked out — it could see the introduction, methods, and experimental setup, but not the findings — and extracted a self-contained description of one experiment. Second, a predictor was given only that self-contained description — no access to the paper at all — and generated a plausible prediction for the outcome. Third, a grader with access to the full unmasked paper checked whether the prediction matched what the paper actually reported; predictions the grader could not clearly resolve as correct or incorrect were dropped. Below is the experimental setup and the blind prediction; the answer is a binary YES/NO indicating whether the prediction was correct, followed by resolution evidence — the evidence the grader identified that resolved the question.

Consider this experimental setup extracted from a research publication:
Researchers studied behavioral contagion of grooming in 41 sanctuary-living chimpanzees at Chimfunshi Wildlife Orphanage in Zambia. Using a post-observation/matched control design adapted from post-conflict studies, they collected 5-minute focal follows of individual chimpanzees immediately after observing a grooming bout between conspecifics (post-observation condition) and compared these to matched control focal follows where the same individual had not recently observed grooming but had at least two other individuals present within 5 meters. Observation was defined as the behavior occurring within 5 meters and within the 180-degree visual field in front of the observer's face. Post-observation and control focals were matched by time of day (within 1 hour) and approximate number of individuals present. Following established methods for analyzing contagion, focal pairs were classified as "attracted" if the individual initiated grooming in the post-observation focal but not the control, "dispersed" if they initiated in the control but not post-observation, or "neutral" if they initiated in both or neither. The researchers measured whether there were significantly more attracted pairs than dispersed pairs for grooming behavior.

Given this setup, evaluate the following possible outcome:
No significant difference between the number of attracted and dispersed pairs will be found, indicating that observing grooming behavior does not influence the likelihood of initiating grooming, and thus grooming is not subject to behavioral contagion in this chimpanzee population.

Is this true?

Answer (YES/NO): NO